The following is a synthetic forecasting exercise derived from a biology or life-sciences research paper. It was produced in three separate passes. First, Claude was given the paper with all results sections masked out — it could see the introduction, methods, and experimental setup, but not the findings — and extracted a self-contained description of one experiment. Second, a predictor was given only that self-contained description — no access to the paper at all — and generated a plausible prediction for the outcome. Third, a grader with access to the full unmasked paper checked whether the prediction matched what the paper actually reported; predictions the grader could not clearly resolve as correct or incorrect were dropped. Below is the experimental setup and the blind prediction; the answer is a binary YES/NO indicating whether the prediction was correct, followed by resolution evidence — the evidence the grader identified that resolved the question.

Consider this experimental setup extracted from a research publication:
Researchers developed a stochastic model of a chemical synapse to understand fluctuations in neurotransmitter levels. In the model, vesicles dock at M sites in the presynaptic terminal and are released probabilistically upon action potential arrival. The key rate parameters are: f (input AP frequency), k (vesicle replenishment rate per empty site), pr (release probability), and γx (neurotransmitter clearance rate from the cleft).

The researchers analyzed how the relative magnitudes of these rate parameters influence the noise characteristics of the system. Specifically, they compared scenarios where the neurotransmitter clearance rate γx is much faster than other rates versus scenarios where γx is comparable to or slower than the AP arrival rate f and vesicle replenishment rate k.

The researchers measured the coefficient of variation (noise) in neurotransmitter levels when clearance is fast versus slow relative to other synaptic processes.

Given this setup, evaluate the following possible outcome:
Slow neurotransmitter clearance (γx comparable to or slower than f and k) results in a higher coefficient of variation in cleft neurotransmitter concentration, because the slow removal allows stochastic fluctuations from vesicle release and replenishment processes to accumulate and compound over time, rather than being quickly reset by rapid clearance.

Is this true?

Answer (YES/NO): NO